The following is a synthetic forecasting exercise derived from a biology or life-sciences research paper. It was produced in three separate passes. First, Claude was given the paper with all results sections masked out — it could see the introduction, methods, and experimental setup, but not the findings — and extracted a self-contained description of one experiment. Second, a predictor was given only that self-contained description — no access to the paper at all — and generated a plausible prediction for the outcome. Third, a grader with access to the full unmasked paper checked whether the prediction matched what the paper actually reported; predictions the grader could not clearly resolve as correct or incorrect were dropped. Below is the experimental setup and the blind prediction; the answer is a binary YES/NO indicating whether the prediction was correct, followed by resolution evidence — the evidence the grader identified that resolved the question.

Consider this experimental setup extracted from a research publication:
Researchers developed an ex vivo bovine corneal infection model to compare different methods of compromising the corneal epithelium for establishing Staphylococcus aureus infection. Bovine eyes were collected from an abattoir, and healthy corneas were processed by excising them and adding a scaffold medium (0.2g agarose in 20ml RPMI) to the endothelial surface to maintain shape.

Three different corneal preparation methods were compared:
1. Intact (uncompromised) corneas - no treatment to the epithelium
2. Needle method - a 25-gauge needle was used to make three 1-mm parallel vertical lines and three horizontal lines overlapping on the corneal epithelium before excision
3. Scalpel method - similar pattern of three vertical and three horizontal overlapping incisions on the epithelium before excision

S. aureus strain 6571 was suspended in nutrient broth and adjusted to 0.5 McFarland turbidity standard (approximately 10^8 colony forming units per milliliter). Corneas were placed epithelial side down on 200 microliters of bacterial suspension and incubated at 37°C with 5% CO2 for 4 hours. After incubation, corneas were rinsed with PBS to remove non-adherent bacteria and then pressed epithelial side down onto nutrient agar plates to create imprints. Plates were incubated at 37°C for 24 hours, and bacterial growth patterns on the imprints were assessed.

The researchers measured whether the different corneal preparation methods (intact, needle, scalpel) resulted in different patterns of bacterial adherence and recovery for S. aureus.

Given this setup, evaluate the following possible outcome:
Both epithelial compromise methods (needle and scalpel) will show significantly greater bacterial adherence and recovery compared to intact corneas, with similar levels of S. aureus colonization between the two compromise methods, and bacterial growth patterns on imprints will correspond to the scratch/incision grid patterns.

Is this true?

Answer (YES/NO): NO